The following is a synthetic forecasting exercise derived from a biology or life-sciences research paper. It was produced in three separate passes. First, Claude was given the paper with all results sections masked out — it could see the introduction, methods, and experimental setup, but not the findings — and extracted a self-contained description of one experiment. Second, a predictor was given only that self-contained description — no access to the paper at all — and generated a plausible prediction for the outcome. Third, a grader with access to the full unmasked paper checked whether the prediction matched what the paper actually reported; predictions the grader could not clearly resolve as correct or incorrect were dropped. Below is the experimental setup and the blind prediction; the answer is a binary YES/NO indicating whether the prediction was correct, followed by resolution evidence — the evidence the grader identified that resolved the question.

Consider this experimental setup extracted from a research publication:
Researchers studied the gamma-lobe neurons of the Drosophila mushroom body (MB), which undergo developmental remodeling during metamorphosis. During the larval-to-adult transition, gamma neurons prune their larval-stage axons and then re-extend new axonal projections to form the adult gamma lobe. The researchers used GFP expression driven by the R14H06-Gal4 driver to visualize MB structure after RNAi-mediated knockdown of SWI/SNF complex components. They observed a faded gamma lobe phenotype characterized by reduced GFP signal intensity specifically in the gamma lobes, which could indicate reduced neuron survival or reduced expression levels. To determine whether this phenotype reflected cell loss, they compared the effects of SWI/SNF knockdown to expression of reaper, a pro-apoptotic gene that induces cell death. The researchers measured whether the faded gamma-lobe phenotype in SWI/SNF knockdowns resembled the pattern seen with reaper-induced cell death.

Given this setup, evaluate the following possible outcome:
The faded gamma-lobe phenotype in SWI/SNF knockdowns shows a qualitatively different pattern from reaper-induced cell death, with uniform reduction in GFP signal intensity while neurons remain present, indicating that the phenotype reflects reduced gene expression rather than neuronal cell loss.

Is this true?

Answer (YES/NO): NO